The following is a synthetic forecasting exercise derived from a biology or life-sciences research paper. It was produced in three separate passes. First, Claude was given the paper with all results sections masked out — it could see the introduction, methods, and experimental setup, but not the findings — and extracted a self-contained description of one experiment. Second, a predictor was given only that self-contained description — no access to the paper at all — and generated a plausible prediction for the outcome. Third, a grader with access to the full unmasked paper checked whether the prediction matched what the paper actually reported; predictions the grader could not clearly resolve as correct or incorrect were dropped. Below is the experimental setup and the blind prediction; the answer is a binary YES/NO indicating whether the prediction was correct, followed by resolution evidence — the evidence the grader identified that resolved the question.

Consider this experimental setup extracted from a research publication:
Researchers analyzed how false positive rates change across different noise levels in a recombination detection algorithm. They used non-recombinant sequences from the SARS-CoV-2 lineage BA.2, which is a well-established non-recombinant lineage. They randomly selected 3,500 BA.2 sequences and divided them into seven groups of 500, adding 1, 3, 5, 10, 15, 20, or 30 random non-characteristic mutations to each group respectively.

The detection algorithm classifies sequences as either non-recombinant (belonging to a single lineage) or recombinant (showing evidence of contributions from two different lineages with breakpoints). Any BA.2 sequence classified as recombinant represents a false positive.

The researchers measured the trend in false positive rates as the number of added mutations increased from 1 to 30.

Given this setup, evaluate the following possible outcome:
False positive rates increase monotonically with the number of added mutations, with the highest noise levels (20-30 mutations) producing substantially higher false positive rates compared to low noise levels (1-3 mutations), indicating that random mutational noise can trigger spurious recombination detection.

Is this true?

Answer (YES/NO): YES